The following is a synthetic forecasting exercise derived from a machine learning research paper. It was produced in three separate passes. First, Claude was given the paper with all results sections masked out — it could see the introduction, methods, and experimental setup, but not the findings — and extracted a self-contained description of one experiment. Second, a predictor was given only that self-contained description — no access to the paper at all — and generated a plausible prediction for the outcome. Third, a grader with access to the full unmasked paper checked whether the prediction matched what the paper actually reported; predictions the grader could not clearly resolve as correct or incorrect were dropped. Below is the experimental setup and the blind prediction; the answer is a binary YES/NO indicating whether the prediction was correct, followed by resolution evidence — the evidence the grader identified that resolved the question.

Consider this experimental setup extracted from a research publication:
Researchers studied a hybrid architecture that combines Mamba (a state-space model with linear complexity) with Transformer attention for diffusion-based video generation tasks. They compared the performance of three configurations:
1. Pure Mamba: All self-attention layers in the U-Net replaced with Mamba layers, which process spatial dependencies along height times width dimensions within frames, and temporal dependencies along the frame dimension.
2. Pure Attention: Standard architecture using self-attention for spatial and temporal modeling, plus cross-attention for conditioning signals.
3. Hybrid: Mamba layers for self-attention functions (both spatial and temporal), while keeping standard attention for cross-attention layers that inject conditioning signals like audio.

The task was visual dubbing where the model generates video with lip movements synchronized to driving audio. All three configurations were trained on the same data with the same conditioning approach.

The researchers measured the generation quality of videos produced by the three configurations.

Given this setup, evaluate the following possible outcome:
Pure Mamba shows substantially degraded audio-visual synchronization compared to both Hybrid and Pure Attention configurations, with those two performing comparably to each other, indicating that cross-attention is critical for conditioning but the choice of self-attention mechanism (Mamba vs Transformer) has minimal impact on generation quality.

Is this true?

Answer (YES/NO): NO